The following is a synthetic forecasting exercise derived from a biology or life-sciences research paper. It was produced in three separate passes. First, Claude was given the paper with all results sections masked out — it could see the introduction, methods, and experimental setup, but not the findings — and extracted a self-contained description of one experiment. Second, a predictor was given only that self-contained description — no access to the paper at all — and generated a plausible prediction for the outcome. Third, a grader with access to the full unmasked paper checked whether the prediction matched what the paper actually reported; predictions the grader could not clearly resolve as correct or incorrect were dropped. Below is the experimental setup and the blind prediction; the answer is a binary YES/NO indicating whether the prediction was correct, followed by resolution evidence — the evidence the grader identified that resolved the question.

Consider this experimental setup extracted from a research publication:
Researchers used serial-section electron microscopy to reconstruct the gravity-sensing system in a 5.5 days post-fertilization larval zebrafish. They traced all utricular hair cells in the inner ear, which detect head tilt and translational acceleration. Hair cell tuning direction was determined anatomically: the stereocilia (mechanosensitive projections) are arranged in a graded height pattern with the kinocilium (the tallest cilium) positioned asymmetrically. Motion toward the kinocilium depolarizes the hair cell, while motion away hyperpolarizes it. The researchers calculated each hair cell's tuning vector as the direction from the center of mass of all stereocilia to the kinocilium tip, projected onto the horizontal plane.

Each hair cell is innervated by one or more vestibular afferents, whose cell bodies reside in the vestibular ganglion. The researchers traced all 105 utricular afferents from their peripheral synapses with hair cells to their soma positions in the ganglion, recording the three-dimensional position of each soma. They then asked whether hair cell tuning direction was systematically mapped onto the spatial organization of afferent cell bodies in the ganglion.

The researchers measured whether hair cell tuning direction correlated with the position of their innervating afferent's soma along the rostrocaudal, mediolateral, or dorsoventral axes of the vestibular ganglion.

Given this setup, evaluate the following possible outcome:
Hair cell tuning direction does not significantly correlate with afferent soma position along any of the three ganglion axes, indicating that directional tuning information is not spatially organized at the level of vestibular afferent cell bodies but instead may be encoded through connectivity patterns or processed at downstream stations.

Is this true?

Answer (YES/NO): NO